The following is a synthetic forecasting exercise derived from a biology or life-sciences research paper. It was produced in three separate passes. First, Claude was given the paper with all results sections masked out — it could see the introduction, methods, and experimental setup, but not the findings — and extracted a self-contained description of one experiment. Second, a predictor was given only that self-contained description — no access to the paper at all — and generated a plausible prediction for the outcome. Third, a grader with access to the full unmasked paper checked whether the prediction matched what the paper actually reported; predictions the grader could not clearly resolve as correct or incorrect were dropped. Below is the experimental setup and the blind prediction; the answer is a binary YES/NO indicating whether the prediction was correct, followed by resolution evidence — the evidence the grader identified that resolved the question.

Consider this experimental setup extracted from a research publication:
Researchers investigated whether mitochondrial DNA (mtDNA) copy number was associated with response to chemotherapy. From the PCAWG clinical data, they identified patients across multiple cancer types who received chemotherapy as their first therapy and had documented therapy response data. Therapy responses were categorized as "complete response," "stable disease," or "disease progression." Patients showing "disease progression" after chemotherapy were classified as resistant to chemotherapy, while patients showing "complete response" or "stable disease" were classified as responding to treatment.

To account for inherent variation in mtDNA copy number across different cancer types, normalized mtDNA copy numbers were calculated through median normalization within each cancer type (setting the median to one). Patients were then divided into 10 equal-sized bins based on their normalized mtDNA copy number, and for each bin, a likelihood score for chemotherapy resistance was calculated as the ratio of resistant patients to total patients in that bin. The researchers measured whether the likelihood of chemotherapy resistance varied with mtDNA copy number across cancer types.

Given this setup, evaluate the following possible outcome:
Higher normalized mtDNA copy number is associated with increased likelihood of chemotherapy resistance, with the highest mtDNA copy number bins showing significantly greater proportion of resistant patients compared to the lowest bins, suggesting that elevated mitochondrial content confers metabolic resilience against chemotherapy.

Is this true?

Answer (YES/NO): NO